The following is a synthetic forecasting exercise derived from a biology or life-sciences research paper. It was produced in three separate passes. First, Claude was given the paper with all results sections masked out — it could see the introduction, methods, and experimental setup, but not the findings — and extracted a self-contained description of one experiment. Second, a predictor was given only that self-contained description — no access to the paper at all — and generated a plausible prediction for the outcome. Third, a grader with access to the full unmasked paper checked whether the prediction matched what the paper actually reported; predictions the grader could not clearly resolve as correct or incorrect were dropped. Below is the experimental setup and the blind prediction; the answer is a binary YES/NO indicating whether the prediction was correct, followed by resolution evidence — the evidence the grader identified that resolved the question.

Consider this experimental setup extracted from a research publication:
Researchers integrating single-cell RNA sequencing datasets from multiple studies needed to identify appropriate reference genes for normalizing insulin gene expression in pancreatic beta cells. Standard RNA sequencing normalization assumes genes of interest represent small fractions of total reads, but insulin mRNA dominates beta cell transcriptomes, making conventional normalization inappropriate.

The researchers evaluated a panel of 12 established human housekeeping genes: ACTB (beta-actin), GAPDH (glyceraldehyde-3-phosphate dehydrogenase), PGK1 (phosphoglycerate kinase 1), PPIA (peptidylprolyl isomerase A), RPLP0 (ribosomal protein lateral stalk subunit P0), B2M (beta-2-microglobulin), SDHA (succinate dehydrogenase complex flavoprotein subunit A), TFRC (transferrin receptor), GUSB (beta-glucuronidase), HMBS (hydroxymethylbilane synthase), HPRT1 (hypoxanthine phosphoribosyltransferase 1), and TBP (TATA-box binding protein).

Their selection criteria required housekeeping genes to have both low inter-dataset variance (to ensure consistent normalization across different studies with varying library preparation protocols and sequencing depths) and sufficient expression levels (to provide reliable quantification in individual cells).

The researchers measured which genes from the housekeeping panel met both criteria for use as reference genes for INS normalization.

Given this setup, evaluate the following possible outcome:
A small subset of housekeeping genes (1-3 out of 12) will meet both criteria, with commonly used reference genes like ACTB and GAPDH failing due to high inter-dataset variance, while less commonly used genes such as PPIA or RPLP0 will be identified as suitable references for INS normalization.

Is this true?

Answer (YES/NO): NO